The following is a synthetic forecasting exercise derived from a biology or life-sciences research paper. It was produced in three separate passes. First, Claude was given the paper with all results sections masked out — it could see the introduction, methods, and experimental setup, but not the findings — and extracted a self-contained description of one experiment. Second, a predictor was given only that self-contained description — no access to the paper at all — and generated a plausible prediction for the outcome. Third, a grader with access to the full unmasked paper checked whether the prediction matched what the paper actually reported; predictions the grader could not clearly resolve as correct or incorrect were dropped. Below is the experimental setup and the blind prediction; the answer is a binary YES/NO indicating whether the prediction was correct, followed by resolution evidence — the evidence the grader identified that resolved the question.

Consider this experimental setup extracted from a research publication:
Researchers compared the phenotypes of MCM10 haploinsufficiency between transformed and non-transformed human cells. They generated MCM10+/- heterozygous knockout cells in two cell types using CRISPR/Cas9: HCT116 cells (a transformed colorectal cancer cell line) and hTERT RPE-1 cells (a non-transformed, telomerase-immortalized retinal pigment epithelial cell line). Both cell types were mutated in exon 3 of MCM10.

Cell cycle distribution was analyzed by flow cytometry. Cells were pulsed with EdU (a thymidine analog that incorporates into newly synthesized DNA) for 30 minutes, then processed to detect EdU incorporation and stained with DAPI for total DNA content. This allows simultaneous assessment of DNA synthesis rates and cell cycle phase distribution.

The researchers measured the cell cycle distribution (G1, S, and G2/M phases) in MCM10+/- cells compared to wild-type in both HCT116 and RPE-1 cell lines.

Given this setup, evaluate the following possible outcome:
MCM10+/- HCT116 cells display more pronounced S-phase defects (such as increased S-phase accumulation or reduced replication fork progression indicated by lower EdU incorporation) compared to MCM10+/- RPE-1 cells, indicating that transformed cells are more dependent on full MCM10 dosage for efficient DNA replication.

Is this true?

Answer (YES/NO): NO